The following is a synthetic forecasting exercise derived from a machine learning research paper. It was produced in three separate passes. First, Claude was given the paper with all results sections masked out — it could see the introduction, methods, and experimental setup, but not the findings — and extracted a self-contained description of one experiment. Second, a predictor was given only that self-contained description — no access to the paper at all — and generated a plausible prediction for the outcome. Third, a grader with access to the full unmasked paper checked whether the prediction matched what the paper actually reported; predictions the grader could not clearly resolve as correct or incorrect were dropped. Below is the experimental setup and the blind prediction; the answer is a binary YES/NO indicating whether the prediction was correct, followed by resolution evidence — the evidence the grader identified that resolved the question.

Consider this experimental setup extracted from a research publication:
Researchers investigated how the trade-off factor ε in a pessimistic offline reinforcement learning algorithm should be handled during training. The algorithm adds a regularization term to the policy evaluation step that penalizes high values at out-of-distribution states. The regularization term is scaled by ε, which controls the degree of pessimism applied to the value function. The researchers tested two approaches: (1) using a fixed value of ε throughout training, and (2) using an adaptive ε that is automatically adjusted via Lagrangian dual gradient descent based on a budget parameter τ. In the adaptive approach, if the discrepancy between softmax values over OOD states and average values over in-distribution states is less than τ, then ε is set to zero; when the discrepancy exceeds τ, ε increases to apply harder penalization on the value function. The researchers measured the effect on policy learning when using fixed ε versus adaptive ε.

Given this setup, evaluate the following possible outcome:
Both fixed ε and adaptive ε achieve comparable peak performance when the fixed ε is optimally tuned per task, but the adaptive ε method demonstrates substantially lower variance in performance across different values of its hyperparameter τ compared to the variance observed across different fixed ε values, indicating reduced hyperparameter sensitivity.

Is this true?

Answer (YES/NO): NO